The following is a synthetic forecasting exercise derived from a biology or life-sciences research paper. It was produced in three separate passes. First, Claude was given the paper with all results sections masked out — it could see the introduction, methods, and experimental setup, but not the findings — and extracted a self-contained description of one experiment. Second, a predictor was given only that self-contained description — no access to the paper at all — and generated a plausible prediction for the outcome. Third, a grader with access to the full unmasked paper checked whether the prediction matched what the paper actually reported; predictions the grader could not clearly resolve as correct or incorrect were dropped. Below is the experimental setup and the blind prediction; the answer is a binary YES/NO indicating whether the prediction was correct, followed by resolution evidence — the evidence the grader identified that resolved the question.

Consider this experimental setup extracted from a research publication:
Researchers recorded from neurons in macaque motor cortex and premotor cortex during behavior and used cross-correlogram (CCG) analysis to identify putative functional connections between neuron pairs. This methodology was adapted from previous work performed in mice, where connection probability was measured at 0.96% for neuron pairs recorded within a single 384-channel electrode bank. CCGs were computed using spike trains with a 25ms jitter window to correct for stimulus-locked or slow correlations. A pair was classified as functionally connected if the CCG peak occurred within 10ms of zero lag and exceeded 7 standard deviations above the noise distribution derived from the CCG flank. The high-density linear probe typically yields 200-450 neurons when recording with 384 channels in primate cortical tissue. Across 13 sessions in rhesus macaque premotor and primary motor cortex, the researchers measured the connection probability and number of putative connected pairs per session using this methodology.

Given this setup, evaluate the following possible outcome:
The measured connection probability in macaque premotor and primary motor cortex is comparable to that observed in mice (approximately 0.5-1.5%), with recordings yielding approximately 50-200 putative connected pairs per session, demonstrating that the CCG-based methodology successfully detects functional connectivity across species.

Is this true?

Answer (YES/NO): YES